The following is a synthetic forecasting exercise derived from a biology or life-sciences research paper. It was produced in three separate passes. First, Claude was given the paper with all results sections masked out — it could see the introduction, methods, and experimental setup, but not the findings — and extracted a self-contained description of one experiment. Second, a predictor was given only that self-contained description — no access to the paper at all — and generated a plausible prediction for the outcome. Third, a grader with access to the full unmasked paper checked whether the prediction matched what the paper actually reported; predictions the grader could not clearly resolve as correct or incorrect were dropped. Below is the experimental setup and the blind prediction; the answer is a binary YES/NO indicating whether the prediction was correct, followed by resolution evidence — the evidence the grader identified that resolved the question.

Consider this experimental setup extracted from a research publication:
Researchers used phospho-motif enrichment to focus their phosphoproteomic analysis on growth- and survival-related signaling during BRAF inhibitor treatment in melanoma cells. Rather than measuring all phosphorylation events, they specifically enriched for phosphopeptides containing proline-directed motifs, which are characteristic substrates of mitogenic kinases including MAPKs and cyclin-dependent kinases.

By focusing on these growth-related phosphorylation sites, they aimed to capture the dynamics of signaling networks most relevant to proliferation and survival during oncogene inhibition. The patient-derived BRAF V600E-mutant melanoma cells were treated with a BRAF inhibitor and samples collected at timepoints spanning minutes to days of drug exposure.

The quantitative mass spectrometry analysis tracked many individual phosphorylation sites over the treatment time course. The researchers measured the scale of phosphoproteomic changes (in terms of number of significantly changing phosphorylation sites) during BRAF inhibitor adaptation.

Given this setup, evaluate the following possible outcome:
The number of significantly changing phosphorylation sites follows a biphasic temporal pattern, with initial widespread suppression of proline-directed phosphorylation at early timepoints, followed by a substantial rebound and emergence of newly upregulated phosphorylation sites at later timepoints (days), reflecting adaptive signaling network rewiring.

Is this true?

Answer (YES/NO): NO